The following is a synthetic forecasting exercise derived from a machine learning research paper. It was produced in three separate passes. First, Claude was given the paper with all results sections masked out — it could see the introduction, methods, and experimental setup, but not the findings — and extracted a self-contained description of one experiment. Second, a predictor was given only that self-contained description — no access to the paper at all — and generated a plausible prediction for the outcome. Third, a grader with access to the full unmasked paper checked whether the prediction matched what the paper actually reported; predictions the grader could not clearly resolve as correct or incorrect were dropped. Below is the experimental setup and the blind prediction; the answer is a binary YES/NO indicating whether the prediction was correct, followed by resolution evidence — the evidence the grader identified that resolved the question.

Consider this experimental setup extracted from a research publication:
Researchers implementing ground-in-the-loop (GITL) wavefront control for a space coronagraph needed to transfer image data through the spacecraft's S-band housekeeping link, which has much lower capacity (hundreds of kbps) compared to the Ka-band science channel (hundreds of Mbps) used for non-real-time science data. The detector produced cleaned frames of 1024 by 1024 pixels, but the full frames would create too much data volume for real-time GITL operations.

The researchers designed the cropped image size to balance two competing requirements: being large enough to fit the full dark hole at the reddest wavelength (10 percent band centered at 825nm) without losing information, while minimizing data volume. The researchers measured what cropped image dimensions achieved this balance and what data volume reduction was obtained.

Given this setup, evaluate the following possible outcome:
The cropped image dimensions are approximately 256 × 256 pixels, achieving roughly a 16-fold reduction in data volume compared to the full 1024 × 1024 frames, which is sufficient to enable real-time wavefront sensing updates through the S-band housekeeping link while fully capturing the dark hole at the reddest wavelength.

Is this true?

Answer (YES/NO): NO